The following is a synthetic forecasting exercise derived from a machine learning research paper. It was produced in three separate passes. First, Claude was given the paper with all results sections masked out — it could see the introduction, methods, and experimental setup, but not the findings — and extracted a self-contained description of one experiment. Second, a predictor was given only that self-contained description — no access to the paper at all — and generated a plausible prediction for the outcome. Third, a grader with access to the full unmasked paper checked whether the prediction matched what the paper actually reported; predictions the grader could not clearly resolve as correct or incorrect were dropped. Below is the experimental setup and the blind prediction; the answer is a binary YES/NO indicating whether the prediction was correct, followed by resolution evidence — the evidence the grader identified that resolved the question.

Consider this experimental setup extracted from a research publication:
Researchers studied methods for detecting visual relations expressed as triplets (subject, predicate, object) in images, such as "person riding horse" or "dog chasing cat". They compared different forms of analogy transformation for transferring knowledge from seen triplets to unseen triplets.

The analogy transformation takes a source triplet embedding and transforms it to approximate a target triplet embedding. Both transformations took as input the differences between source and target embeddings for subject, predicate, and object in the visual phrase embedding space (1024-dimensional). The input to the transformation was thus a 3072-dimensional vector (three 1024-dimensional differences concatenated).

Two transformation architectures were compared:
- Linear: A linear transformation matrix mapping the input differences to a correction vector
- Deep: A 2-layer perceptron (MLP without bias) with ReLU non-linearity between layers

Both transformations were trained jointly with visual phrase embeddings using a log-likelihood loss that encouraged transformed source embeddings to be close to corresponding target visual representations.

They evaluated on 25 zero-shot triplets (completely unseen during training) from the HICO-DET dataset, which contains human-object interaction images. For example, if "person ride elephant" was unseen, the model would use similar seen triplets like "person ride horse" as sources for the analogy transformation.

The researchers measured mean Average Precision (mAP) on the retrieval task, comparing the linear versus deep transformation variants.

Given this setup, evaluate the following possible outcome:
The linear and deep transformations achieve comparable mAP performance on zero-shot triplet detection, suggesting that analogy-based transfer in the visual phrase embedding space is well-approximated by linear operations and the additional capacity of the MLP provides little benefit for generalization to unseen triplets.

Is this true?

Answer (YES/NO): YES